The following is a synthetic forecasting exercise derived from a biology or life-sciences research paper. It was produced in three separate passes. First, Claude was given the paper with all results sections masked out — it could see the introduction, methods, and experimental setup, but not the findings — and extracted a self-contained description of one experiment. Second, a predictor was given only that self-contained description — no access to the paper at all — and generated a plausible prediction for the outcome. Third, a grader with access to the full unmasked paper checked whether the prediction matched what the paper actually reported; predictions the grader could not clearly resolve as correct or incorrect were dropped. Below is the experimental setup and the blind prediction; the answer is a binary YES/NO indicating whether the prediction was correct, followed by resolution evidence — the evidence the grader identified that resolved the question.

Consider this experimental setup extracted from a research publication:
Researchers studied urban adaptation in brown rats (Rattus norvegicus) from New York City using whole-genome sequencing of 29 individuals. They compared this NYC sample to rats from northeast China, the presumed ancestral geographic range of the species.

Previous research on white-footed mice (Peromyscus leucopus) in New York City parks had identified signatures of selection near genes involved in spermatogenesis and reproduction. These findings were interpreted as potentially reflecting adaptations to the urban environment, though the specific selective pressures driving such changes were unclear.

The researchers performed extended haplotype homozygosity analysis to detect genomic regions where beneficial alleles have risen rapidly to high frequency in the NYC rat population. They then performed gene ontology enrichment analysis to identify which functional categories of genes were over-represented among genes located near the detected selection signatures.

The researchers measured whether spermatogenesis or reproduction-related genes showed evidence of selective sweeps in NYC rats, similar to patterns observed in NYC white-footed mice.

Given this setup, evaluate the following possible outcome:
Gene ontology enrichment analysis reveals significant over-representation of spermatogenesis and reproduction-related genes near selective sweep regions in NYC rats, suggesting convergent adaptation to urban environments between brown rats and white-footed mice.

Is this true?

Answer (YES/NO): NO